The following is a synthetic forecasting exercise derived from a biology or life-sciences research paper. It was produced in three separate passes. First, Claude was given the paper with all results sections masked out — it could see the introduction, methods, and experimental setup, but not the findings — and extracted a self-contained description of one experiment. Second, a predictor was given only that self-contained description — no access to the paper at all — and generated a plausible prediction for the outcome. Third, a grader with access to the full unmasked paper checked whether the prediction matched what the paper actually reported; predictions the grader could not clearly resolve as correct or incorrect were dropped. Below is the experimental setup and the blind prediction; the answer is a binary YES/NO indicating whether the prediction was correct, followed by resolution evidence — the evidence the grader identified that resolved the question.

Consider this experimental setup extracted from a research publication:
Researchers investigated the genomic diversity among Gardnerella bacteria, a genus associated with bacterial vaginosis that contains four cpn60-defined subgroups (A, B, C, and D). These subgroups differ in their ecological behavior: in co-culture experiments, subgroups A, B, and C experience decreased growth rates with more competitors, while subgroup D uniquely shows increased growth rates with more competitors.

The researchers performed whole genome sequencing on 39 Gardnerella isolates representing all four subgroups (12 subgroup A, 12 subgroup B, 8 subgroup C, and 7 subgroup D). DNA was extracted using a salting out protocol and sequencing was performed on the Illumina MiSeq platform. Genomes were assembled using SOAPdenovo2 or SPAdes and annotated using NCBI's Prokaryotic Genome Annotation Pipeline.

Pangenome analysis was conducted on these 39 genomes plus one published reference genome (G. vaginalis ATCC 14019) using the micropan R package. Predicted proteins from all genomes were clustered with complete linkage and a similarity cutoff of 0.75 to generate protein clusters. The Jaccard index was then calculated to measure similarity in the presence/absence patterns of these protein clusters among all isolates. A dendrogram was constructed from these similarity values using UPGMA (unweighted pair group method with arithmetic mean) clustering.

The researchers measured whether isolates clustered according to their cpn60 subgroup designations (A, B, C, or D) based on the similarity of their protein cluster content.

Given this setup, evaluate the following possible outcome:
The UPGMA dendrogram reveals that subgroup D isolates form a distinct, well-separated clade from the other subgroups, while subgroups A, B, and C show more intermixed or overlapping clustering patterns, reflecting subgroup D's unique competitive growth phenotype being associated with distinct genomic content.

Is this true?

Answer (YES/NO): NO